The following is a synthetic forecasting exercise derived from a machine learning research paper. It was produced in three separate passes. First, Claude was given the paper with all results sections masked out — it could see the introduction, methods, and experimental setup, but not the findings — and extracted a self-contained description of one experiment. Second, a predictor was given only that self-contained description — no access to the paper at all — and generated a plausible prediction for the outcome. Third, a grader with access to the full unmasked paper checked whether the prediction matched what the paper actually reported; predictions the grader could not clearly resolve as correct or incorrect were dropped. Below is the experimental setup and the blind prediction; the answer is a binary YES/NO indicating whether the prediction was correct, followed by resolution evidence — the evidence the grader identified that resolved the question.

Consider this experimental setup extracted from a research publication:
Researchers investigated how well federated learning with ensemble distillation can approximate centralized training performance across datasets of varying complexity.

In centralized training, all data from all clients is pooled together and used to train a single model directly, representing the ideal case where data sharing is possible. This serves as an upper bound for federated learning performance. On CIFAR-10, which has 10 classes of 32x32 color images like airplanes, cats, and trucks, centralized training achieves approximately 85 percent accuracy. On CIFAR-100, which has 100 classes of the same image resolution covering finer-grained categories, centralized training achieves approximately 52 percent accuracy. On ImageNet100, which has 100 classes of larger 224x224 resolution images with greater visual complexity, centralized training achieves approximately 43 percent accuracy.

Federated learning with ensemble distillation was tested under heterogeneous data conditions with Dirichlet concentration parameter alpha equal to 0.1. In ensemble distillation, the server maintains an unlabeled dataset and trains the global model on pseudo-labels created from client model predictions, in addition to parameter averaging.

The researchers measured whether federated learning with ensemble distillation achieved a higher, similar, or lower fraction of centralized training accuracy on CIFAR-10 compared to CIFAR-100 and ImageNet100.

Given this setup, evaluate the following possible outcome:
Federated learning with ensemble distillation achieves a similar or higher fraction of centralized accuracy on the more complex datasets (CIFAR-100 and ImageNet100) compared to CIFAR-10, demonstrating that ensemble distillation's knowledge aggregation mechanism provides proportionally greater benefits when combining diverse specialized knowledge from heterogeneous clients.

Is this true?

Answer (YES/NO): NO